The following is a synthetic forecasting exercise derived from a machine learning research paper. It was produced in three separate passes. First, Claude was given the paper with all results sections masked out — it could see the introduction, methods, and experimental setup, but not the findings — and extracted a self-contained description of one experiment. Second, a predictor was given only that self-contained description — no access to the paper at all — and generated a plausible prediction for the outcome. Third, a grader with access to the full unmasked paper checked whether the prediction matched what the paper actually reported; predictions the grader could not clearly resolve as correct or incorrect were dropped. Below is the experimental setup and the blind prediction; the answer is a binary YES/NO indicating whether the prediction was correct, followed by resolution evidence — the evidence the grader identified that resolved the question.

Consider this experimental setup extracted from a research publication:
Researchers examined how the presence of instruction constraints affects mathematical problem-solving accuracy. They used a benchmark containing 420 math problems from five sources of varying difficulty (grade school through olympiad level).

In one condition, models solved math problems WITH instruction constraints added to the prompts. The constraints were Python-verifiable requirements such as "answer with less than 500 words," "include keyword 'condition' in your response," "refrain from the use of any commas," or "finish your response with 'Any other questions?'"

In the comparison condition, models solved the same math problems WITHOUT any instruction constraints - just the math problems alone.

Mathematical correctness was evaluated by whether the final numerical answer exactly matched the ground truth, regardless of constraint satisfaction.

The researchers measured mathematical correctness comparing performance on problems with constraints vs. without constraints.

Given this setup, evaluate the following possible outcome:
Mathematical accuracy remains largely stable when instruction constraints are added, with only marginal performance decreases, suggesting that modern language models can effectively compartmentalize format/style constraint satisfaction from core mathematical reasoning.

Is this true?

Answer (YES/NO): NO